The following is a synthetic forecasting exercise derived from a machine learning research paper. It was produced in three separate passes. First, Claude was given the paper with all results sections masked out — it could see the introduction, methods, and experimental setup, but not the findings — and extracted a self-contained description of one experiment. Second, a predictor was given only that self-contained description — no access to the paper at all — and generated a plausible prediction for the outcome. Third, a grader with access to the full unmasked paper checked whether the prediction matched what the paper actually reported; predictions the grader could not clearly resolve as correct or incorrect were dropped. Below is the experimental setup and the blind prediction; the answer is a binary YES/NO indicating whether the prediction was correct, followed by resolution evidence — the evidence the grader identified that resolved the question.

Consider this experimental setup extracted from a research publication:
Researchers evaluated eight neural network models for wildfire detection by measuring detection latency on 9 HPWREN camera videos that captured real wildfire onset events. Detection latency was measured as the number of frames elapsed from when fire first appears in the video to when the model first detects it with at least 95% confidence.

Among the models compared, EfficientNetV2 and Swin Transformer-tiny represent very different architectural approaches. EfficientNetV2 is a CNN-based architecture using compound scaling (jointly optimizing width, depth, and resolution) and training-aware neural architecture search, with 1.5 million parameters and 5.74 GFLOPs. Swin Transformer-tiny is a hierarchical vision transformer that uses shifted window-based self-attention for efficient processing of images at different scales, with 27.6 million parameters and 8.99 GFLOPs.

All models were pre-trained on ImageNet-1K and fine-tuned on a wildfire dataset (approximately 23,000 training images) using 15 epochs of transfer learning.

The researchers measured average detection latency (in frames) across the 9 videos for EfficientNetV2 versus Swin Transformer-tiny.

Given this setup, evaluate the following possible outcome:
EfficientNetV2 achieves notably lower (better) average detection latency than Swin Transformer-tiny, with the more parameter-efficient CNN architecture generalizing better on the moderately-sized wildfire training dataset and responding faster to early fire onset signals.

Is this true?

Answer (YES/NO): NO